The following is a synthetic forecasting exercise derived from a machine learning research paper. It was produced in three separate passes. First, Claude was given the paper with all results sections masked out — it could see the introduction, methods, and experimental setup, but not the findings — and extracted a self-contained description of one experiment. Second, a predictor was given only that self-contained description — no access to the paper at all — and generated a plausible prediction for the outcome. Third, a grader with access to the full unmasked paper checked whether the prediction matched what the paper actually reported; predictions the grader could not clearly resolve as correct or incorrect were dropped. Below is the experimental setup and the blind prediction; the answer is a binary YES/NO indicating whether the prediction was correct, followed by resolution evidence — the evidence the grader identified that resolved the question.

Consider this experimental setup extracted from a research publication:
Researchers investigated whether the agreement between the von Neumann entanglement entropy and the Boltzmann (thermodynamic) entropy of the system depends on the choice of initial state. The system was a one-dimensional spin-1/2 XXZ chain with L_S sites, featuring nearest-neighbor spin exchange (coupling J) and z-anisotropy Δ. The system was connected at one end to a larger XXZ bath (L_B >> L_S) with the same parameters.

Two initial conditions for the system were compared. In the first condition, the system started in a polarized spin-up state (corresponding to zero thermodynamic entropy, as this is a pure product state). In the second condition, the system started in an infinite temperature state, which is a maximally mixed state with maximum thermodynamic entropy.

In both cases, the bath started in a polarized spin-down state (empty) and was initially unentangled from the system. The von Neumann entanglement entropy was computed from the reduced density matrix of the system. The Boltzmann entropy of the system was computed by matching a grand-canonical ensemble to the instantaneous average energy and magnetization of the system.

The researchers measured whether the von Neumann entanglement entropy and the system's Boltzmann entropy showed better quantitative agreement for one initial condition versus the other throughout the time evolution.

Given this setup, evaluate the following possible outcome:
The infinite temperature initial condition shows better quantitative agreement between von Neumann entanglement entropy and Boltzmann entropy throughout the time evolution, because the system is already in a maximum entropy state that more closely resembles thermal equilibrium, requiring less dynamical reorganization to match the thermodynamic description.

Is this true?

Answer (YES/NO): NO